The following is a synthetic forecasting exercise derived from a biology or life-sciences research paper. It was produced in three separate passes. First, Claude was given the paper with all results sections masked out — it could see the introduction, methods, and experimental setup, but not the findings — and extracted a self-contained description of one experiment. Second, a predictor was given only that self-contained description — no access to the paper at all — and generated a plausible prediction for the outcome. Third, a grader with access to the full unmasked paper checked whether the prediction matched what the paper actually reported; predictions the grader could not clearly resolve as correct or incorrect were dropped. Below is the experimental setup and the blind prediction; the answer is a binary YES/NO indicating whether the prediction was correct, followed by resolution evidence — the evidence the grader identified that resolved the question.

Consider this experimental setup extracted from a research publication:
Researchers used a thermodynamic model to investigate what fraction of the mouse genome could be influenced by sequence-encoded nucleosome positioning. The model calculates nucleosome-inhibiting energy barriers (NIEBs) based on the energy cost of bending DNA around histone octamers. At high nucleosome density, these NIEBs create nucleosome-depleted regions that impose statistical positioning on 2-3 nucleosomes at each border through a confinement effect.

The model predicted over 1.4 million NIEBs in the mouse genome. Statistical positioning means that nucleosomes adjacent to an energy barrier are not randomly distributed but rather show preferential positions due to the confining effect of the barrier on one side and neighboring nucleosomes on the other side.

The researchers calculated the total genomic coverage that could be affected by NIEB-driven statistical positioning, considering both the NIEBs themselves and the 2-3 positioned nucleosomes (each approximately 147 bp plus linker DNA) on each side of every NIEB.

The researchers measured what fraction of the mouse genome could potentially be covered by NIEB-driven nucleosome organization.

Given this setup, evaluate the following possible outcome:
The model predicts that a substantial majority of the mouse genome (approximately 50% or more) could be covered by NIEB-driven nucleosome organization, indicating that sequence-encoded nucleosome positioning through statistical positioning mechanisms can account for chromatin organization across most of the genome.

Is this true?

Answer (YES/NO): NO